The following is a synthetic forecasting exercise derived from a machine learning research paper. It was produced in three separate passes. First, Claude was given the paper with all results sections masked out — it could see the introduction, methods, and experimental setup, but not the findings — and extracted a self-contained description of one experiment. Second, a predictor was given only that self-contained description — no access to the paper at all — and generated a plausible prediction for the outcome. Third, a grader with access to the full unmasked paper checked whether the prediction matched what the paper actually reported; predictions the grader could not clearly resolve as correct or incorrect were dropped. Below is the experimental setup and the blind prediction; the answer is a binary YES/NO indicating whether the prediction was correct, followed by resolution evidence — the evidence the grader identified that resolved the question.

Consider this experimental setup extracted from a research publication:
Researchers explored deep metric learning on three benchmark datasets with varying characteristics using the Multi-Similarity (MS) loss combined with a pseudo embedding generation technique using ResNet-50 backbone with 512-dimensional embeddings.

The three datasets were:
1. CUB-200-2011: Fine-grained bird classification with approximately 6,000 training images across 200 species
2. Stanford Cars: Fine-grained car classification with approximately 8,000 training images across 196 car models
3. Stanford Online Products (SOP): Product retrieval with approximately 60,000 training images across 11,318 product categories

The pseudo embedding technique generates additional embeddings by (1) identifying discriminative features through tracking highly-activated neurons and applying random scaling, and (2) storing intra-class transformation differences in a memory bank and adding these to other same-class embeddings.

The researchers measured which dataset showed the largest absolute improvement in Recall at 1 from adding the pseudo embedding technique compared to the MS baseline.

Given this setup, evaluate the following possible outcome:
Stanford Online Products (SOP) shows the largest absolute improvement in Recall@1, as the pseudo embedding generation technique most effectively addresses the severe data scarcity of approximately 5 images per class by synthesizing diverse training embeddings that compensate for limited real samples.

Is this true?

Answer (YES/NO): NO